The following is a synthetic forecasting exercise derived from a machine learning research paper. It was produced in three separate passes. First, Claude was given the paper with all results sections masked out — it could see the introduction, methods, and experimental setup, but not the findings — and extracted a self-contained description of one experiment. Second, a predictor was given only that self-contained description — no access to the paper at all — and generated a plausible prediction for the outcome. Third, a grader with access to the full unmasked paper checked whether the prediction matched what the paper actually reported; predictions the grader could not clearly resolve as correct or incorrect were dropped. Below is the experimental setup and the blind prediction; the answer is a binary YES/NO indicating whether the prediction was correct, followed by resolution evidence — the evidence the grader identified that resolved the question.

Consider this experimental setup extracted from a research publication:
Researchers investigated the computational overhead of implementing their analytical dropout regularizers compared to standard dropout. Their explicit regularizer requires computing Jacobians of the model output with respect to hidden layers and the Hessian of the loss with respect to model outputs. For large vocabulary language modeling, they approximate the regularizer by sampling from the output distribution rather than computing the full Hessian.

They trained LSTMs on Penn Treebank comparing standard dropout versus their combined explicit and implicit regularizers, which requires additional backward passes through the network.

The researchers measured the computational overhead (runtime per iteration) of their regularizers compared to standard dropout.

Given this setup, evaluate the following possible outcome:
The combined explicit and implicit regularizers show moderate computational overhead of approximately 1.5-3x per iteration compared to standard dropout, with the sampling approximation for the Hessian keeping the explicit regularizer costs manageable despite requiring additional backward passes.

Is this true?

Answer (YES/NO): NO